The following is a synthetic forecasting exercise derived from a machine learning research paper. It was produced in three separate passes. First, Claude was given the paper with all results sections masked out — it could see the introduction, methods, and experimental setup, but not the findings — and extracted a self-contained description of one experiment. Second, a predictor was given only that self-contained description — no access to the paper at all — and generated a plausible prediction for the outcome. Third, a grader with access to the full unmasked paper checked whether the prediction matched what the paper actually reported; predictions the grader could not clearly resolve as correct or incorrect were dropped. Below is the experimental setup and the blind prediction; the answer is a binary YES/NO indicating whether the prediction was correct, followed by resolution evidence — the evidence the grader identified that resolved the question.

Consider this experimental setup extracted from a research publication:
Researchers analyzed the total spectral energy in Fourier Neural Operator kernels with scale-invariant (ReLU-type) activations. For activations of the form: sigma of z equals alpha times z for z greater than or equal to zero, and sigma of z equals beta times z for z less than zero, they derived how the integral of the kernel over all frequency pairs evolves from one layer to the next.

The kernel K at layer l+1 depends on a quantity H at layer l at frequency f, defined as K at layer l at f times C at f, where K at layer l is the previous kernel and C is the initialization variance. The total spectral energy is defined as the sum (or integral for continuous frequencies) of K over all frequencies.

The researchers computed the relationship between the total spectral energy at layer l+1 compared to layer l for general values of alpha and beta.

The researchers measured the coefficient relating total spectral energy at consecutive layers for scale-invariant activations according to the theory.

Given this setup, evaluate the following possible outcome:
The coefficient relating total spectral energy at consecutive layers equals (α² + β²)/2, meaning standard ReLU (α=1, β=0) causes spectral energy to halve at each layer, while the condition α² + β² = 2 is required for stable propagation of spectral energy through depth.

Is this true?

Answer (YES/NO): YES